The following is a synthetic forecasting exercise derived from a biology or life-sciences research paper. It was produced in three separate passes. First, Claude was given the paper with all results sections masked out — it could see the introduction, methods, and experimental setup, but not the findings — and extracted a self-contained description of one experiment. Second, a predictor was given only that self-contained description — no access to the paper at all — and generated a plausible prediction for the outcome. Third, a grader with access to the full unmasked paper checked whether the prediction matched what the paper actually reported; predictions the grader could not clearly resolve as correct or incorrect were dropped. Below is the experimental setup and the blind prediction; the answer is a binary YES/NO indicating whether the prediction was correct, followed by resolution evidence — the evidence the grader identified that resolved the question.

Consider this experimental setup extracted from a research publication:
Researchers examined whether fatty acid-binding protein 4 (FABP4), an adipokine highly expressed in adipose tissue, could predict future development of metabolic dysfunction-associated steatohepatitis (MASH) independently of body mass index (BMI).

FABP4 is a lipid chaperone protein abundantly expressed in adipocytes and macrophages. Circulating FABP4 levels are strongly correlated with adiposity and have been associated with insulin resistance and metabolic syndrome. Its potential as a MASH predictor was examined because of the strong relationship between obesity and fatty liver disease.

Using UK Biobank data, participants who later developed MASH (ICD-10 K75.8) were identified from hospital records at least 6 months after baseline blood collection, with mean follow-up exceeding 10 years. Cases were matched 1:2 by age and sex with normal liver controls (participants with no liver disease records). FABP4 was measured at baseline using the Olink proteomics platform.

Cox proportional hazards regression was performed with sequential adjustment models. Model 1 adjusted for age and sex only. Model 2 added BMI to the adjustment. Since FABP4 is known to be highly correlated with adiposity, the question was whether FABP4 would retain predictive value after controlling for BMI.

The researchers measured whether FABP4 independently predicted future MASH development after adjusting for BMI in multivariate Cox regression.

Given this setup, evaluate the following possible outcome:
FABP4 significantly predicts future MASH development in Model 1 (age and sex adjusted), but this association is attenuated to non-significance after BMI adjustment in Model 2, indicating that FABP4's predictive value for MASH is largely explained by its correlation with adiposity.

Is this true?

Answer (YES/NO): NO